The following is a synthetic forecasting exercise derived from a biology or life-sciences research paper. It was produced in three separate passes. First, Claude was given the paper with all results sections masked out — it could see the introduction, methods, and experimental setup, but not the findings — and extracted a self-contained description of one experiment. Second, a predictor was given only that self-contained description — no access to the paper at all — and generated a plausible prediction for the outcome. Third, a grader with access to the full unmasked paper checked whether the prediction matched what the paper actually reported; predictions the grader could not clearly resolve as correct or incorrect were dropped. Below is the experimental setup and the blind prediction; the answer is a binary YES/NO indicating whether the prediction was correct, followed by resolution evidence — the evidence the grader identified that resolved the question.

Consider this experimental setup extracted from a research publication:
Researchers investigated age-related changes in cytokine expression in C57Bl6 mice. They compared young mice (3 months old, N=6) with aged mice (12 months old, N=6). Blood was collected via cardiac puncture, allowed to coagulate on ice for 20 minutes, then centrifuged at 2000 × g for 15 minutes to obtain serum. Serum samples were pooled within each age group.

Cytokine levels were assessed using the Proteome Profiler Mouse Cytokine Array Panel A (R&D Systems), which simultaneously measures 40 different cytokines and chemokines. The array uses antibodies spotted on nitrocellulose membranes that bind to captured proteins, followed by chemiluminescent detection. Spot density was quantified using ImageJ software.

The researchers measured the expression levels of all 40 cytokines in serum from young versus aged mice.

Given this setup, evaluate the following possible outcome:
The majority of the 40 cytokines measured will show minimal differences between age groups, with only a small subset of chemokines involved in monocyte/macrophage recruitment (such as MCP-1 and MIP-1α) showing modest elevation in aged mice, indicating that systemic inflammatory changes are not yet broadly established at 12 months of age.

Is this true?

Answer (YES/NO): NO